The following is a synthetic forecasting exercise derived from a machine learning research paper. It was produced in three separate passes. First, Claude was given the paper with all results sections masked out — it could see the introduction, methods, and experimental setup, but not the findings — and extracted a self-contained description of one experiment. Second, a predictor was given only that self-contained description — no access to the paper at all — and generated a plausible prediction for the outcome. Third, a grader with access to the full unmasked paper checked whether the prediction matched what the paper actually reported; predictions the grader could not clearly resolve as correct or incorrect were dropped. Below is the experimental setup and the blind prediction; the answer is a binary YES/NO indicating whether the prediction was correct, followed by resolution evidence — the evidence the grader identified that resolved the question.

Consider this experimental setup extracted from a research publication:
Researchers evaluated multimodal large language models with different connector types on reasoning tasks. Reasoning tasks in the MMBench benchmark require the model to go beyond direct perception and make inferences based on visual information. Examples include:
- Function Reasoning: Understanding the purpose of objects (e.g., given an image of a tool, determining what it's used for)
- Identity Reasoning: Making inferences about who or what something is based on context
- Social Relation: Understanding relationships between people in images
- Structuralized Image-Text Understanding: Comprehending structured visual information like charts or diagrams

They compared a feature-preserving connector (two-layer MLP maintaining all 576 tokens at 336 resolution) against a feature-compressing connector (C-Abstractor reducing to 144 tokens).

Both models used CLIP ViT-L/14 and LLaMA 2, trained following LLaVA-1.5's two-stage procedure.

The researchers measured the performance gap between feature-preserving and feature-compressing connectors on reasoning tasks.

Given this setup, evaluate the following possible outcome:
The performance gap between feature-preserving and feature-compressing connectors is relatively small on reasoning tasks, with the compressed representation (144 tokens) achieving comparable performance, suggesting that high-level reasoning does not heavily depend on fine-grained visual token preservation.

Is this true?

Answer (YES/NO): YES